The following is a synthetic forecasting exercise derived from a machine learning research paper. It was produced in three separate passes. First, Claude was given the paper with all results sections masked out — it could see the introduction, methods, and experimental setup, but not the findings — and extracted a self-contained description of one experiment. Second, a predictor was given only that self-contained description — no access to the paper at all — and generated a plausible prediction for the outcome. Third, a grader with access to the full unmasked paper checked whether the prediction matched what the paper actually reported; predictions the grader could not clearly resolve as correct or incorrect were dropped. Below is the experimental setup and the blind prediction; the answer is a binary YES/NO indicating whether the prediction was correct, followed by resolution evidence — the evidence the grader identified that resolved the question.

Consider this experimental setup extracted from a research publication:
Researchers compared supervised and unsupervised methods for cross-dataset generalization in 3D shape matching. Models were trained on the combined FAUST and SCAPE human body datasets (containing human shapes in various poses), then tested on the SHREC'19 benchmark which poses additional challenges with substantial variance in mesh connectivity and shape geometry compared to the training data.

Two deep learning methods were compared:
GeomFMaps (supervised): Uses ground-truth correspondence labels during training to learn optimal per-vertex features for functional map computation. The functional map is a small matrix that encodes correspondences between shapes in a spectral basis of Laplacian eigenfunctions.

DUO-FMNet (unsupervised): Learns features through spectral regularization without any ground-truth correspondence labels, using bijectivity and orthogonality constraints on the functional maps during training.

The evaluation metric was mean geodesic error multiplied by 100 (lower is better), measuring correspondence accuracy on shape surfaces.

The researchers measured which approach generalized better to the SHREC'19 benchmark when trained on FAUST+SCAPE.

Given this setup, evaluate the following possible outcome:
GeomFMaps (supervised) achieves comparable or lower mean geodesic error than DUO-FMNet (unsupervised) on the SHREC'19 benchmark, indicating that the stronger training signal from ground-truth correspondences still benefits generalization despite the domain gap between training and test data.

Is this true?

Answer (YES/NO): NO